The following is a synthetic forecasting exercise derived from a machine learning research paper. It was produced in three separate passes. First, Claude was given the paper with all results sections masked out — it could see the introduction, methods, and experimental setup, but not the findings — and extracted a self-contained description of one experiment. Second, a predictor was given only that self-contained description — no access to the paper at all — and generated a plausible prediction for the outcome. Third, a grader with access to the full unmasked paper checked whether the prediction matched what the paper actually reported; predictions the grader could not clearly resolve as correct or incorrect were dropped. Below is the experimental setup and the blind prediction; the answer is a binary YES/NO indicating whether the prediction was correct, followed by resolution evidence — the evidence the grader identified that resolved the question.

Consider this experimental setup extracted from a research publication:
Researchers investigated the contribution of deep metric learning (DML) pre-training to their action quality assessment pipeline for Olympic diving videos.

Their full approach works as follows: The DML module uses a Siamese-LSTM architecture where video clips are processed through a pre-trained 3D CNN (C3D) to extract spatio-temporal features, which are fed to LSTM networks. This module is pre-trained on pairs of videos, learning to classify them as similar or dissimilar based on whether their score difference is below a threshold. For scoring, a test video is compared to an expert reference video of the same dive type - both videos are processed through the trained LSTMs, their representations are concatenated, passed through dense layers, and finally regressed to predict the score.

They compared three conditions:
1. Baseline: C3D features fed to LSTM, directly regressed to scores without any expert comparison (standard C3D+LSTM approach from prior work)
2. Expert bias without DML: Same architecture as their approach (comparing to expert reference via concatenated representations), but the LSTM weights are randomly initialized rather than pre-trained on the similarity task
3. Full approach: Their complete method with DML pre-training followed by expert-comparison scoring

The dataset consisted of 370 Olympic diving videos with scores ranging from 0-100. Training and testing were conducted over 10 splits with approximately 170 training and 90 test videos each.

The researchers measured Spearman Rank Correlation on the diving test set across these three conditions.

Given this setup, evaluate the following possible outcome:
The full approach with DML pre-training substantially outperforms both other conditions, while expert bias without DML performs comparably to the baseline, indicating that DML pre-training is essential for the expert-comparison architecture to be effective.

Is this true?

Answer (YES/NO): NO